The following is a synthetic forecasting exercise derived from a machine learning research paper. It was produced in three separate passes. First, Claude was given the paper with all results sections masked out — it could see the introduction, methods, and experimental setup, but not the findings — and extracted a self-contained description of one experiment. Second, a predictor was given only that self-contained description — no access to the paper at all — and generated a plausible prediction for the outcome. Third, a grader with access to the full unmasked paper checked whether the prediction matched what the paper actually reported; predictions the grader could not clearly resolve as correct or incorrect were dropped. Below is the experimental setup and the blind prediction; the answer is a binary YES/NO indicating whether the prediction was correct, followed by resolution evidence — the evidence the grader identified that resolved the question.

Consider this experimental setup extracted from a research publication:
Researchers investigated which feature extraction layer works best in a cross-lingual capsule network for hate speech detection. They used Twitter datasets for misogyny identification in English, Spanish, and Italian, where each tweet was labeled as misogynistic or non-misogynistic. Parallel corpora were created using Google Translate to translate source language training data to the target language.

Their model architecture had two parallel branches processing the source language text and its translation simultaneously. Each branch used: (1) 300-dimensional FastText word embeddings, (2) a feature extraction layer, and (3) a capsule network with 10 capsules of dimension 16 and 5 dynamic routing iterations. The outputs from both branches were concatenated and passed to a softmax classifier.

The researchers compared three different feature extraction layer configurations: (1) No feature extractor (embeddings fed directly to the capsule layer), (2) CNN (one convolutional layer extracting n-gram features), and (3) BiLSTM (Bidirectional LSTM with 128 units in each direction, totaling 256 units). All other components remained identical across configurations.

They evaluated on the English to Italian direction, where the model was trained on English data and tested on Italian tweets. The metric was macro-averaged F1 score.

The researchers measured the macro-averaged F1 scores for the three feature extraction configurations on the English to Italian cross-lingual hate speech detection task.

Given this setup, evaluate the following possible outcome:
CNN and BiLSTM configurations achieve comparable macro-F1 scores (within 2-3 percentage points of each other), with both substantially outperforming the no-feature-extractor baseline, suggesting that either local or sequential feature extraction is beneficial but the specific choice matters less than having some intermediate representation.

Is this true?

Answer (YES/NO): NO